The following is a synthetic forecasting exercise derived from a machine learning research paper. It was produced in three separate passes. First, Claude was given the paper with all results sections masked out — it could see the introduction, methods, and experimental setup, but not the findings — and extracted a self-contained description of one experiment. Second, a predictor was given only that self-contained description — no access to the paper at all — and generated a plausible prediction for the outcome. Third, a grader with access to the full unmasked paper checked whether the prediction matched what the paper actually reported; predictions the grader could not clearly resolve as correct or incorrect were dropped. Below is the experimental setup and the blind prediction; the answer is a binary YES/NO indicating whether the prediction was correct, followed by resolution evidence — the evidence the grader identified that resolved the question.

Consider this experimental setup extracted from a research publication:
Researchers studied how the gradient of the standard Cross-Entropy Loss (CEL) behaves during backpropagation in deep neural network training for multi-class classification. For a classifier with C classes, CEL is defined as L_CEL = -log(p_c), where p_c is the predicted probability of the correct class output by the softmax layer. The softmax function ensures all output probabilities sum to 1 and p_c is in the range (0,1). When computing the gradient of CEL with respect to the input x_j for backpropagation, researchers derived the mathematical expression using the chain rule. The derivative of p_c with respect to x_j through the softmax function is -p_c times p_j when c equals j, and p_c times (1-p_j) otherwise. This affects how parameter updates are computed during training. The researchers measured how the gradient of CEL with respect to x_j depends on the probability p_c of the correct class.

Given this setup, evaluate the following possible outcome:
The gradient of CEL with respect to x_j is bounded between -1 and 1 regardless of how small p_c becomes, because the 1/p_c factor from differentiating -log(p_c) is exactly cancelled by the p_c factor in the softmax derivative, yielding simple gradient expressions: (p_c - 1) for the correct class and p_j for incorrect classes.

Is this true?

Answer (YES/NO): NO